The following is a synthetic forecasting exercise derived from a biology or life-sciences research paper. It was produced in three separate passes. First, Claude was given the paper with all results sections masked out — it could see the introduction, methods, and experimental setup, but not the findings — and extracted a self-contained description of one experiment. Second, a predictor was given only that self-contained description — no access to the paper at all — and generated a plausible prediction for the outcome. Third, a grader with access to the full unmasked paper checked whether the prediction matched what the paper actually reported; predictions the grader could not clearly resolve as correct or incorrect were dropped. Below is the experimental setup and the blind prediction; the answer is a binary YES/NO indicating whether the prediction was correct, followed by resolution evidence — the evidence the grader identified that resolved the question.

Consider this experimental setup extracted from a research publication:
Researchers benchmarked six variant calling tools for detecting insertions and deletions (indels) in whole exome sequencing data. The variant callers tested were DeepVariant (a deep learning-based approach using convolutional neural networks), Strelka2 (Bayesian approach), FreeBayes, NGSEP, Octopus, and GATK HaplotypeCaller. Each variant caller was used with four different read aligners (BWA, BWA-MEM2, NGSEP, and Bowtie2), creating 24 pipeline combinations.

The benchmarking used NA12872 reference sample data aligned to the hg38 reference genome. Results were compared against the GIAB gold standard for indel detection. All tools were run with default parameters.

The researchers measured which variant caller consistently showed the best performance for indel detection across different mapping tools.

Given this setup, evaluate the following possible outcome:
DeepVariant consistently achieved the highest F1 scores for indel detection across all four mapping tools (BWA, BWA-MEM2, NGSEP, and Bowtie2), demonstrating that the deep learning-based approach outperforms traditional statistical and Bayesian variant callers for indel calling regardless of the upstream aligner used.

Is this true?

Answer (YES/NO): NO